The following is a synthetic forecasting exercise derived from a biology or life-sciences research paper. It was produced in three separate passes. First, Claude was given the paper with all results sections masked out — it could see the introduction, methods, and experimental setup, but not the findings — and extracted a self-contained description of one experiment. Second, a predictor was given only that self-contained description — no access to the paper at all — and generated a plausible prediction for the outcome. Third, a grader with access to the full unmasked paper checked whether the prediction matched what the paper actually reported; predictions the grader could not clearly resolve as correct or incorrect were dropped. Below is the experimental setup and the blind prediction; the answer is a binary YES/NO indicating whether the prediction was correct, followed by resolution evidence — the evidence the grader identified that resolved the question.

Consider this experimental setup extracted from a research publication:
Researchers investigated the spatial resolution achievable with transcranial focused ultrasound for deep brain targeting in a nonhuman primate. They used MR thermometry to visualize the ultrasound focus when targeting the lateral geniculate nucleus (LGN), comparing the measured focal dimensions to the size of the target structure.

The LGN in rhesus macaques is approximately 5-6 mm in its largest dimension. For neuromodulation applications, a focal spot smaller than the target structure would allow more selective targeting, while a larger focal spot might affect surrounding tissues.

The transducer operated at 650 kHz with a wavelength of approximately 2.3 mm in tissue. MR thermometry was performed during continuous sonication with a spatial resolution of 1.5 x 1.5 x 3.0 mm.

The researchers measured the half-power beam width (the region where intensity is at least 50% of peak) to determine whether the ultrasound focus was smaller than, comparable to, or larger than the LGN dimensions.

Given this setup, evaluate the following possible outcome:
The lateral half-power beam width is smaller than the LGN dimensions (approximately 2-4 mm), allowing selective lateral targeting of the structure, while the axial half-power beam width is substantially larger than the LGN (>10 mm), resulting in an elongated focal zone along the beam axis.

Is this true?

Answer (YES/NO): NO